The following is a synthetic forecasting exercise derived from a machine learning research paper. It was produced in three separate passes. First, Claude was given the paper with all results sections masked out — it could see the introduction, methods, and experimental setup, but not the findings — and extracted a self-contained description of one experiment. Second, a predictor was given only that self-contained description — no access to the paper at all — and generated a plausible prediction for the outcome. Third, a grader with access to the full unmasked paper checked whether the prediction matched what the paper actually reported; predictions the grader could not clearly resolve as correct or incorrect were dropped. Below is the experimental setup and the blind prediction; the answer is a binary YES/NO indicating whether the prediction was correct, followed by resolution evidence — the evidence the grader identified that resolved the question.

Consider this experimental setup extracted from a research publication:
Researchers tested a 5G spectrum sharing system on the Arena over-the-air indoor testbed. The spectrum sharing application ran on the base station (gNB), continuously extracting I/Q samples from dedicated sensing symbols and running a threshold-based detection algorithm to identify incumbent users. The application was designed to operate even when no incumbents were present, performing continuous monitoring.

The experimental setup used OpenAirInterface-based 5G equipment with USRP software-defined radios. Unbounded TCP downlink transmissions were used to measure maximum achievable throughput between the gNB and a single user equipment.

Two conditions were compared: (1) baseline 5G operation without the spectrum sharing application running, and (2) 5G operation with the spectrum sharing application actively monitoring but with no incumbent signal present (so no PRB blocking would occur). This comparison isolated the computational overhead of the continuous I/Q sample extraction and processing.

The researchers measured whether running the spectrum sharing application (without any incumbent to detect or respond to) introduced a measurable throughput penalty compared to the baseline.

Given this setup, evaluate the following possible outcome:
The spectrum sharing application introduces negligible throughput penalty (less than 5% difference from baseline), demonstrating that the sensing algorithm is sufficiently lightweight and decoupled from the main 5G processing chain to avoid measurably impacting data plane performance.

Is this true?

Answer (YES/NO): YES